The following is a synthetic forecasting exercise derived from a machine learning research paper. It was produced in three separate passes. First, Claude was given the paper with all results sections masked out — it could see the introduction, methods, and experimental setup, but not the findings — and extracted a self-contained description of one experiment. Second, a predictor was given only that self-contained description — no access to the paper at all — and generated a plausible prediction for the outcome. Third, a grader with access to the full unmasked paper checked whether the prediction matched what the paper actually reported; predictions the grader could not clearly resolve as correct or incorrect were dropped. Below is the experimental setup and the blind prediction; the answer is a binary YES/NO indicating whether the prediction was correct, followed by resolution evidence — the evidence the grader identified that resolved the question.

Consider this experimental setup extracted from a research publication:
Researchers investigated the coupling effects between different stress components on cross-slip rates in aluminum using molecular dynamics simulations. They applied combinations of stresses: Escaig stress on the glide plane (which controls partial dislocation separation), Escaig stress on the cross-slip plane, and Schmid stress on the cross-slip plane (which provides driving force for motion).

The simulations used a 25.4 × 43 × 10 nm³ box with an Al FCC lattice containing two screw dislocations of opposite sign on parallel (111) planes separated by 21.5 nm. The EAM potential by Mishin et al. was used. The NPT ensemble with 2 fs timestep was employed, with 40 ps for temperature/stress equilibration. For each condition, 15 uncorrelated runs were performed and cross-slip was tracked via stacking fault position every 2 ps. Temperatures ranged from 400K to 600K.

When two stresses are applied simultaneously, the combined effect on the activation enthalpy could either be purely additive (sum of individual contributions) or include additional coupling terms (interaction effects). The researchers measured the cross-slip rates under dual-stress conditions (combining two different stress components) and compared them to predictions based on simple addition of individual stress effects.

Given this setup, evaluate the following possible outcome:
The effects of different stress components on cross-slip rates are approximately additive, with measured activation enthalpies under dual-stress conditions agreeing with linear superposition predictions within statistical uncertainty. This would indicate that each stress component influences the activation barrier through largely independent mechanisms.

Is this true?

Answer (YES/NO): NO